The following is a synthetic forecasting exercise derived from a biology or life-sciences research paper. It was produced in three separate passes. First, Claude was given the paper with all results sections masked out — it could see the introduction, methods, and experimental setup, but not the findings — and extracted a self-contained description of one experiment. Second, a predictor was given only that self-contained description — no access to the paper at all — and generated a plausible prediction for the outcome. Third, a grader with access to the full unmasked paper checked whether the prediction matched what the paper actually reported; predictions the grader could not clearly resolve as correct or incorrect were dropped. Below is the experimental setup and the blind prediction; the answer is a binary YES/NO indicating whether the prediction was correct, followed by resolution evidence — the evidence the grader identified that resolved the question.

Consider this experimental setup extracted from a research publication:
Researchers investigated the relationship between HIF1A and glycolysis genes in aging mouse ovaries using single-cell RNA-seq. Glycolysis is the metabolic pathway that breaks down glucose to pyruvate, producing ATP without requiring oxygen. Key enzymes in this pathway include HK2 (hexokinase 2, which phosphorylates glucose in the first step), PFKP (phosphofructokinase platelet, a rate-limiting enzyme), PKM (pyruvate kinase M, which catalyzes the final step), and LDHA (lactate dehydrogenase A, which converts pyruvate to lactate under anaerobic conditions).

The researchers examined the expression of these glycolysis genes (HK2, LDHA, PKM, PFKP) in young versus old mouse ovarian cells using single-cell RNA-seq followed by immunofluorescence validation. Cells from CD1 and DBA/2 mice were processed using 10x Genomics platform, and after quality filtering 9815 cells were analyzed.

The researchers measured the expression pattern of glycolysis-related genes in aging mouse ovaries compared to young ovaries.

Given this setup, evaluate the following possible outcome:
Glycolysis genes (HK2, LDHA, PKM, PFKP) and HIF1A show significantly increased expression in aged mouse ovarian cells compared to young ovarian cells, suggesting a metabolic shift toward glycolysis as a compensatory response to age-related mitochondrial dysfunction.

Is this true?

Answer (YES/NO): NO